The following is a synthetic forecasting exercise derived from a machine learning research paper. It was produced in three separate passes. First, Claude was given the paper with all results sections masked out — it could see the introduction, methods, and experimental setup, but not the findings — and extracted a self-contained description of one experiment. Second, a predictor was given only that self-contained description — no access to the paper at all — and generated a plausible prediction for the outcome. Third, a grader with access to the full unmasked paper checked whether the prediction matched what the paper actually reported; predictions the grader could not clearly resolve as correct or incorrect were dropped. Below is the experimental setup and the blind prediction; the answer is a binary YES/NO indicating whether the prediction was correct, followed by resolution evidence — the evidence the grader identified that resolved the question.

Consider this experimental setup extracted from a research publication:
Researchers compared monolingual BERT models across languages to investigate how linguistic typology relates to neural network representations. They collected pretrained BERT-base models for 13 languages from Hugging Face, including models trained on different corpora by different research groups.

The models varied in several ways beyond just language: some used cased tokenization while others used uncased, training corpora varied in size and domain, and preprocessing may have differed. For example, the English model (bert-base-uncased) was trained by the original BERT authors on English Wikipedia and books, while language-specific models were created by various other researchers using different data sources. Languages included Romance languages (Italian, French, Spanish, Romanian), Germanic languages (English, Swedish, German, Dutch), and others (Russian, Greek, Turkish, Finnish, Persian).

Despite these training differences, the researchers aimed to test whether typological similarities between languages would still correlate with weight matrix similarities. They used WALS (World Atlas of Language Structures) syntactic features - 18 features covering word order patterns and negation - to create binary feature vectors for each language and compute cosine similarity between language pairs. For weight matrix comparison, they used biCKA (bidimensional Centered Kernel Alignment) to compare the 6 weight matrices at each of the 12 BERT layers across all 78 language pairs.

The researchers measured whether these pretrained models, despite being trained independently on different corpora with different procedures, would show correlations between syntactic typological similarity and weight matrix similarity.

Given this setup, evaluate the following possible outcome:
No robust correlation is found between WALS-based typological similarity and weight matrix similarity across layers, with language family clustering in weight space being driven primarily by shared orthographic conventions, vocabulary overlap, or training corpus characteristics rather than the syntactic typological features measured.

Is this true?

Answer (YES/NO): NO